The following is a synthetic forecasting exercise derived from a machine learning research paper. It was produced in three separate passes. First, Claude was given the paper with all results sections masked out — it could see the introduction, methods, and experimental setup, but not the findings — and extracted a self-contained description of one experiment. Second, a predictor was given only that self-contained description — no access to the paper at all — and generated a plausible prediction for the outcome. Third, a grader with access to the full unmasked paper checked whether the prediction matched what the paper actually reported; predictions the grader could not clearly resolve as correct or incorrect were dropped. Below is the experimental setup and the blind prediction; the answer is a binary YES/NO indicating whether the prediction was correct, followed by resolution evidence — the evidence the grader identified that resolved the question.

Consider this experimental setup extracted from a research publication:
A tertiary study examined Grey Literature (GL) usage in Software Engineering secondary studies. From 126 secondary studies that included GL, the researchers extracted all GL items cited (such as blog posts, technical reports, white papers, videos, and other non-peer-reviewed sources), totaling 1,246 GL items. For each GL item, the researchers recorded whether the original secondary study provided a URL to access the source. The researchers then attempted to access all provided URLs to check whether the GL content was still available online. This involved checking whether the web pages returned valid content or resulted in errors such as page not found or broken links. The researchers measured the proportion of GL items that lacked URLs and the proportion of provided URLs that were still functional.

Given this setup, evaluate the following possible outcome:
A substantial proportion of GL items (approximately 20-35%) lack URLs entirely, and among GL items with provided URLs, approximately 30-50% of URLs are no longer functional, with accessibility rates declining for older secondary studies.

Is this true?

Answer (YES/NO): NO